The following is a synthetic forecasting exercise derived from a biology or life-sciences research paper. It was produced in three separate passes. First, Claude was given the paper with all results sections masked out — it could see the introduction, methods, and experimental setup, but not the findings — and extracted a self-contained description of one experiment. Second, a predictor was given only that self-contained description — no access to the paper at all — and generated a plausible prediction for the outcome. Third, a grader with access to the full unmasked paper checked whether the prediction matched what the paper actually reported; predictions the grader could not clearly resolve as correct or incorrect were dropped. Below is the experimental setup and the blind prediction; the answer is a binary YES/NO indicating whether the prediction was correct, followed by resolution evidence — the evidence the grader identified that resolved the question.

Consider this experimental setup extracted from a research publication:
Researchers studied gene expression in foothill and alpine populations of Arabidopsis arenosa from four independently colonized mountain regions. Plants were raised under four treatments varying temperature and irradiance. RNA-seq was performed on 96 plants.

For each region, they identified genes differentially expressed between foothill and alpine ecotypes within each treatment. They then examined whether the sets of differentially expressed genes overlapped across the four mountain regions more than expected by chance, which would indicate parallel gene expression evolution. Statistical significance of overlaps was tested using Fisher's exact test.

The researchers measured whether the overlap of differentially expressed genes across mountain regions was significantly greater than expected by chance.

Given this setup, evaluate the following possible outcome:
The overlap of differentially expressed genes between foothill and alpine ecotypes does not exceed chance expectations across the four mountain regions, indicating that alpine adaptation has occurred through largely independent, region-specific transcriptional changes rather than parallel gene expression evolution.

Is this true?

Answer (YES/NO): NO